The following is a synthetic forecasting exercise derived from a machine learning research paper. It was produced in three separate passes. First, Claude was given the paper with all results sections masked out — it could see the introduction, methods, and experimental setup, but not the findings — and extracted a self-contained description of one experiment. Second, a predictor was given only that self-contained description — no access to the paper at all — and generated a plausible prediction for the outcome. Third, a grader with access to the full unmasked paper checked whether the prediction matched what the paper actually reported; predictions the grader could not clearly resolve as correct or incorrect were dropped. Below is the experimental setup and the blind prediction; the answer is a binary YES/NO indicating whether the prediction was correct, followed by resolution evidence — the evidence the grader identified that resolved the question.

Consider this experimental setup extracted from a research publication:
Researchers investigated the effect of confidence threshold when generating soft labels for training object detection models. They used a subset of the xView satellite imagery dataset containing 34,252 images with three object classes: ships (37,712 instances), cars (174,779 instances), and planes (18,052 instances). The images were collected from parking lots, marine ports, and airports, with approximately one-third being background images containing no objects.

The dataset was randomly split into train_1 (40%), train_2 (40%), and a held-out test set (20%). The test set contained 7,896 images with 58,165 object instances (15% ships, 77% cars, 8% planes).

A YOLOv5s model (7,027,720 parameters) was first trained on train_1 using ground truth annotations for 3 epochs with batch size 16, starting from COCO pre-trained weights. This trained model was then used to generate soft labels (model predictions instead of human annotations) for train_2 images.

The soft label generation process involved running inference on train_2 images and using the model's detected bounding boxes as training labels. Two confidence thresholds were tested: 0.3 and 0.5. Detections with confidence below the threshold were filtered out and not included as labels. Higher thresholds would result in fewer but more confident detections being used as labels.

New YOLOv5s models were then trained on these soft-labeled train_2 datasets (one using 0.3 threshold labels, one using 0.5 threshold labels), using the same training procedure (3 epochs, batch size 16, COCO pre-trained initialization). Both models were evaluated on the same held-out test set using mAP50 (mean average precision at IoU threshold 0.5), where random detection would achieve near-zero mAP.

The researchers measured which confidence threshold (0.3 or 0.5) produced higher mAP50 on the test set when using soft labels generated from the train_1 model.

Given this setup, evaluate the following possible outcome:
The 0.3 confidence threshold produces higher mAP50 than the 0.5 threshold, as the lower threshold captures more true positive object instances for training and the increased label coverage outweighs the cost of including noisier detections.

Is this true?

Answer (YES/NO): YES